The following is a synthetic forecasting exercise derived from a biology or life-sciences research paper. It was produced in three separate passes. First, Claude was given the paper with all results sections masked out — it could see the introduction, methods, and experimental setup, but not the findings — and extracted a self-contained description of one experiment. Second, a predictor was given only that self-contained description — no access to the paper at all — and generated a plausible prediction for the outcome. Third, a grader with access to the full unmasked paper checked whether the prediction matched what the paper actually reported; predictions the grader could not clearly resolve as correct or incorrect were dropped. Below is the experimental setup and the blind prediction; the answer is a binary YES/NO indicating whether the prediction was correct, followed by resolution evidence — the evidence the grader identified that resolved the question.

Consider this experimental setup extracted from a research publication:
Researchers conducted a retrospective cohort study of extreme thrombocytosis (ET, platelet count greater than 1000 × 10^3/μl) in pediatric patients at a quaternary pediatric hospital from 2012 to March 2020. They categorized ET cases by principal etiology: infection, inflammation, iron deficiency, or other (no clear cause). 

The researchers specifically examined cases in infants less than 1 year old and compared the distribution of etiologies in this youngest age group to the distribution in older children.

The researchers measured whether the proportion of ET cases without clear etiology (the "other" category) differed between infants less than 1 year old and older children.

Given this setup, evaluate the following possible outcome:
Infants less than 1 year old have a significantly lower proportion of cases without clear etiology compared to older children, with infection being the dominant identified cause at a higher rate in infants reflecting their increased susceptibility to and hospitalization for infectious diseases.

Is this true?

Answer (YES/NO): NO